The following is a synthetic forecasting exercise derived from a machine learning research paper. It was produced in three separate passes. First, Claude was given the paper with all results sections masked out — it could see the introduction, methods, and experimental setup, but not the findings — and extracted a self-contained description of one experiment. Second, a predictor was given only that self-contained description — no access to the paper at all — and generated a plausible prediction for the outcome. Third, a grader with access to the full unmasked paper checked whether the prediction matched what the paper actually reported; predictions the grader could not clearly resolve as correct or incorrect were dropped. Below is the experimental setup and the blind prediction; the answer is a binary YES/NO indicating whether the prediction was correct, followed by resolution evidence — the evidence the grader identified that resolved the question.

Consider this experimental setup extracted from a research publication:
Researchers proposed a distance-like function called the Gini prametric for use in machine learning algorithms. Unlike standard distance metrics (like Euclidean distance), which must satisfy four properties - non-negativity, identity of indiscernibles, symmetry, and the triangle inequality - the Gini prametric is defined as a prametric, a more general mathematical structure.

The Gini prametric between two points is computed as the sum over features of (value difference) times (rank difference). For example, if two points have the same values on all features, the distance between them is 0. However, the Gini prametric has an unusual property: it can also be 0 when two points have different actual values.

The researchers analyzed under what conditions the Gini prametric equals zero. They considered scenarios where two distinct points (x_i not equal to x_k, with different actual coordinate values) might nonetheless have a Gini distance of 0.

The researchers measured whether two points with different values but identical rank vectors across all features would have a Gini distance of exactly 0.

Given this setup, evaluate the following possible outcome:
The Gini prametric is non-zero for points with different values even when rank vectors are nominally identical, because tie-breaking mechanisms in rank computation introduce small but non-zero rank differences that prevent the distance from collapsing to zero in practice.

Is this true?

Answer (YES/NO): NO